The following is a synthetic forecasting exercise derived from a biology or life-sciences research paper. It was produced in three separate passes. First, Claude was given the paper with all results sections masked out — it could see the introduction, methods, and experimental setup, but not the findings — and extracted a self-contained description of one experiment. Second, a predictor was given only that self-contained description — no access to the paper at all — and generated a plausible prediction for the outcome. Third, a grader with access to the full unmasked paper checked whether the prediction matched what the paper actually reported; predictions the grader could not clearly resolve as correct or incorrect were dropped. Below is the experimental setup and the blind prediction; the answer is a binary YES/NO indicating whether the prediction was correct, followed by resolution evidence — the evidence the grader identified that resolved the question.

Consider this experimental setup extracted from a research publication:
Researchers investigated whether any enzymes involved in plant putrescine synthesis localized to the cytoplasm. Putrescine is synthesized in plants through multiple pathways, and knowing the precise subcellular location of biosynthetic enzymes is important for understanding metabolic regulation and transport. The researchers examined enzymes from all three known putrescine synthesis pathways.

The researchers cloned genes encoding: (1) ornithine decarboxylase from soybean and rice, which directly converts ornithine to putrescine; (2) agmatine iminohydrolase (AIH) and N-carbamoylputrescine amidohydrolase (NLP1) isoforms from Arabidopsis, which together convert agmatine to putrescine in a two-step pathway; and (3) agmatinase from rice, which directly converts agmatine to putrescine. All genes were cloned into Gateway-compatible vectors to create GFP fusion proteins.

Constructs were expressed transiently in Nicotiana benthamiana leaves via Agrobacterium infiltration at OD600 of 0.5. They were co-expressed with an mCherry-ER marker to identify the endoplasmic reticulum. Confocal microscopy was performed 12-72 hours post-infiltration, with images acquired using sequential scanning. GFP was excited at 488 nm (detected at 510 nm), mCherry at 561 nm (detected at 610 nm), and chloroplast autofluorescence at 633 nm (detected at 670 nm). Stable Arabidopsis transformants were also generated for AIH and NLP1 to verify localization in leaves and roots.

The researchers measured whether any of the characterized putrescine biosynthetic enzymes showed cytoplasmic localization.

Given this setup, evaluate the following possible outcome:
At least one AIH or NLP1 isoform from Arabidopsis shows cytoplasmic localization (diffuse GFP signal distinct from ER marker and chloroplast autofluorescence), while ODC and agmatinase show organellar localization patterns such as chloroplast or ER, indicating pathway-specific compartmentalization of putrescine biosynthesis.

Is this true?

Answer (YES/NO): NO